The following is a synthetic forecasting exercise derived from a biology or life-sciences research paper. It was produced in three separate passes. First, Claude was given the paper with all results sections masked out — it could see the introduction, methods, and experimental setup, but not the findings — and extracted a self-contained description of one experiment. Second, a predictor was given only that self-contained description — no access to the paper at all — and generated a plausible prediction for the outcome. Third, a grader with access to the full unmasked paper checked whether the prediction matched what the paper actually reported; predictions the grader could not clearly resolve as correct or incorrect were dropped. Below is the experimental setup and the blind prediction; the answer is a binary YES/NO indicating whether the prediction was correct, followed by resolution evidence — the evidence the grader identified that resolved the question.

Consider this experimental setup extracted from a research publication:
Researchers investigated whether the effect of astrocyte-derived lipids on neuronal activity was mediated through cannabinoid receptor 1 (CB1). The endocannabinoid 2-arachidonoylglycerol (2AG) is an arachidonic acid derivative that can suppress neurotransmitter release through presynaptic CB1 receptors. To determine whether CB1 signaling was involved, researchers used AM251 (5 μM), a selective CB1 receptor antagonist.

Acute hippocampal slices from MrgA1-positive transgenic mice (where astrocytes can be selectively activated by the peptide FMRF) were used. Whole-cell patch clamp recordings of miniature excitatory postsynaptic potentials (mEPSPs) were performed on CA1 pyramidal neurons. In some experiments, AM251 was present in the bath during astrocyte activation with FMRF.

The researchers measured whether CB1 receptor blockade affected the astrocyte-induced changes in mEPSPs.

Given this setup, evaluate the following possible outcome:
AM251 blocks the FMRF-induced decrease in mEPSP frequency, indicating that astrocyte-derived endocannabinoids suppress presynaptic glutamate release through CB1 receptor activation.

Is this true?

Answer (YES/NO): NO